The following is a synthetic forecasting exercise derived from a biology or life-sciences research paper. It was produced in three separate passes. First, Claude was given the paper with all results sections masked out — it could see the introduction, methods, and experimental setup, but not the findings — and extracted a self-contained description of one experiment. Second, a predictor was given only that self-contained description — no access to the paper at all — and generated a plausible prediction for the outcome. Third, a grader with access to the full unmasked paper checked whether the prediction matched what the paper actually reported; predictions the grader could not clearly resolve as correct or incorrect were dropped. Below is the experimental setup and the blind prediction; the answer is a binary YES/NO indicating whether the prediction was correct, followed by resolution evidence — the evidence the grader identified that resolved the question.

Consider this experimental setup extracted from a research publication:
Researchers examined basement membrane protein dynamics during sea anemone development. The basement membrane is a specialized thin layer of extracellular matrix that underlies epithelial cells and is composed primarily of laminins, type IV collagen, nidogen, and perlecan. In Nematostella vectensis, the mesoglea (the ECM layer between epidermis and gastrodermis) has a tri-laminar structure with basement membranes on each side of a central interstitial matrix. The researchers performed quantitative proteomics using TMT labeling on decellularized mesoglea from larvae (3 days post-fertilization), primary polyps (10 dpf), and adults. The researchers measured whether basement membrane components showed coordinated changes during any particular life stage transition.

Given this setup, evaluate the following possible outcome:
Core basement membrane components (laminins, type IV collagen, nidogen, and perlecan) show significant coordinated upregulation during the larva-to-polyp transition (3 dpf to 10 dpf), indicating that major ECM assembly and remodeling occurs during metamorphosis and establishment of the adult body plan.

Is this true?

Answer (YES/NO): YES